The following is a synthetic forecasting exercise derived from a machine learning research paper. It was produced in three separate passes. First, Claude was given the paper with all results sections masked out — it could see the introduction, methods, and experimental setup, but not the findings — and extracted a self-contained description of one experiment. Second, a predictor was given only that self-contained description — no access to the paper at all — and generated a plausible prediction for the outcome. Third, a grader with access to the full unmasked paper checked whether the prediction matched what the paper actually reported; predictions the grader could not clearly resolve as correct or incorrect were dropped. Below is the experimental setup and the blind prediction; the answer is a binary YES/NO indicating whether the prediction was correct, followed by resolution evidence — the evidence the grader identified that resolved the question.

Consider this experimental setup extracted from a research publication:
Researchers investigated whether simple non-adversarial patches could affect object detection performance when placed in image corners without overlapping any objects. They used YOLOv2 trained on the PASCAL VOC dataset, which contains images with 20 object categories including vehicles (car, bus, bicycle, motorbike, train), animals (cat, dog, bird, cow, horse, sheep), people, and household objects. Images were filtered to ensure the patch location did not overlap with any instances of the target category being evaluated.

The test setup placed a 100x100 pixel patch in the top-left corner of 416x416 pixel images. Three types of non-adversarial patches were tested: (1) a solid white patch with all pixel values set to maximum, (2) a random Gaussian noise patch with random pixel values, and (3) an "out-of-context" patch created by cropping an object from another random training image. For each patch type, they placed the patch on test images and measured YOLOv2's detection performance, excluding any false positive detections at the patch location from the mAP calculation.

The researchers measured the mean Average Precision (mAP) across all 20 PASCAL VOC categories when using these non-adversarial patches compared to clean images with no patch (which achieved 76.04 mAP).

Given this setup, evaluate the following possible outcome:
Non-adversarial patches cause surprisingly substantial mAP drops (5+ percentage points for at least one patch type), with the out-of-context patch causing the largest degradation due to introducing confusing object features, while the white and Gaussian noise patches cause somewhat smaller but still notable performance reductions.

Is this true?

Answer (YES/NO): NO